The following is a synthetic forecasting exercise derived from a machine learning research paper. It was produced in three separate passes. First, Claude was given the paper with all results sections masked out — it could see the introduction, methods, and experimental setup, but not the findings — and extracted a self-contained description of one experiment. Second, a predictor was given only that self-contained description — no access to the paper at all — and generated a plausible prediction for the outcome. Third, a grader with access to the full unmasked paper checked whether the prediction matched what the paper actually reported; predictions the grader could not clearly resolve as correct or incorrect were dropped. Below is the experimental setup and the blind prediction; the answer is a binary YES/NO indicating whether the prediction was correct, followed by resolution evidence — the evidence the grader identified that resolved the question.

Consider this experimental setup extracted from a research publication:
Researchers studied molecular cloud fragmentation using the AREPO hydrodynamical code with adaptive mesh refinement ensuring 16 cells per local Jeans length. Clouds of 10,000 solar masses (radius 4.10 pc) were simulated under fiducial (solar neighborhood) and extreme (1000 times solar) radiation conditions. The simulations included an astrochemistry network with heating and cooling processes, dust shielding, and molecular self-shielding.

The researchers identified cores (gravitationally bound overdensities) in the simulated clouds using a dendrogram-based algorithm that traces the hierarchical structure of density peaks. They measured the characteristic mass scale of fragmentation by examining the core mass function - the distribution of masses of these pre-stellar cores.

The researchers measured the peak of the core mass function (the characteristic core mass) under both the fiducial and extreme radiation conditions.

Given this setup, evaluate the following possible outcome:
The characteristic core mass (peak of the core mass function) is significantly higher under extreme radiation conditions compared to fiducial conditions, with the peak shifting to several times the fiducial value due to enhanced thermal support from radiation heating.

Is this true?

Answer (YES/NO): YES